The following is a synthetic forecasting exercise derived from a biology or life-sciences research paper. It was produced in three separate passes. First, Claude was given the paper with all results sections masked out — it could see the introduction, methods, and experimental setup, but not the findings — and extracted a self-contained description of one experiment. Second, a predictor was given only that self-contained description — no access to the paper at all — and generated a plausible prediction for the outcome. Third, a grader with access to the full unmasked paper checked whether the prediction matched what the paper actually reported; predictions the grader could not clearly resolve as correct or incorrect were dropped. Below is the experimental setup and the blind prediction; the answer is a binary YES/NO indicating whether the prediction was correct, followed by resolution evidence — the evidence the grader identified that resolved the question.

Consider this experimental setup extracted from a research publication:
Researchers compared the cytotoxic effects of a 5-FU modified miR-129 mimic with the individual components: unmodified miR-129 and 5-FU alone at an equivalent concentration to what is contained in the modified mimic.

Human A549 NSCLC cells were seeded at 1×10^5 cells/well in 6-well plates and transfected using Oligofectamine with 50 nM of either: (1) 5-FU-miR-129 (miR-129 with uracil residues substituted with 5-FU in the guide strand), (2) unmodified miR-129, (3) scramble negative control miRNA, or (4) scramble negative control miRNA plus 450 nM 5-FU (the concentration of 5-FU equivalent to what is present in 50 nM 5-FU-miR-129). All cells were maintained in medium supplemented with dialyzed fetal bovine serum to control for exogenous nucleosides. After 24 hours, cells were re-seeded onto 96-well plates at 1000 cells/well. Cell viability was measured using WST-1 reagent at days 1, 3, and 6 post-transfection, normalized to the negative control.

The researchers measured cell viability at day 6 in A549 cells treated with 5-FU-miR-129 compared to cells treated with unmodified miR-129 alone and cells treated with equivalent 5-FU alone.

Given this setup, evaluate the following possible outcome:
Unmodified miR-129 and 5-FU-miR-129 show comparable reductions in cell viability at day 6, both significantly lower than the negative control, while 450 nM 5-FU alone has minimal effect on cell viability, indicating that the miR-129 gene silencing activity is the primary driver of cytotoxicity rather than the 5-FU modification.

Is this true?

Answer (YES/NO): NO